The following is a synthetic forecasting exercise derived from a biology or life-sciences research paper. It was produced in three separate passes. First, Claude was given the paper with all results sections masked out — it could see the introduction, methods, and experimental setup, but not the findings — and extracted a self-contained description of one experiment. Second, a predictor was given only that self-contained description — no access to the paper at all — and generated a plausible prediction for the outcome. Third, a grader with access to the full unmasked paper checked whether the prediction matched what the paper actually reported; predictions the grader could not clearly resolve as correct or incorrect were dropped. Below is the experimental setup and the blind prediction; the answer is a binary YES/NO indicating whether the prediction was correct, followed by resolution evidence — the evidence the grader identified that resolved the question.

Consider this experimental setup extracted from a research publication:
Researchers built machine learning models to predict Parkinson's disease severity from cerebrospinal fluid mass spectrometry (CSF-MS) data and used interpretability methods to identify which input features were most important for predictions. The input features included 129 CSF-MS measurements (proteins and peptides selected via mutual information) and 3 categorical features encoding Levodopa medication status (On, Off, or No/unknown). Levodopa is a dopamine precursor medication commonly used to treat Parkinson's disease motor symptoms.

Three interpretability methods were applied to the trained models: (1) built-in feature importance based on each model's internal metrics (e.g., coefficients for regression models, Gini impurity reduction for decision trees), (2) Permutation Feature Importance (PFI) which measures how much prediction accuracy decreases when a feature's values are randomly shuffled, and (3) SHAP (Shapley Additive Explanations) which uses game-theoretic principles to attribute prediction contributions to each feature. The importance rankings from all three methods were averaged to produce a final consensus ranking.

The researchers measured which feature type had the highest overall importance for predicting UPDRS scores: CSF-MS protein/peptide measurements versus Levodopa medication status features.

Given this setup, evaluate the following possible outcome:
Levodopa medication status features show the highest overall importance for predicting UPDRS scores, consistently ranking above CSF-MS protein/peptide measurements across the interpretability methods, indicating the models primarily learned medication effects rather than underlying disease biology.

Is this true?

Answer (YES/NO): YES